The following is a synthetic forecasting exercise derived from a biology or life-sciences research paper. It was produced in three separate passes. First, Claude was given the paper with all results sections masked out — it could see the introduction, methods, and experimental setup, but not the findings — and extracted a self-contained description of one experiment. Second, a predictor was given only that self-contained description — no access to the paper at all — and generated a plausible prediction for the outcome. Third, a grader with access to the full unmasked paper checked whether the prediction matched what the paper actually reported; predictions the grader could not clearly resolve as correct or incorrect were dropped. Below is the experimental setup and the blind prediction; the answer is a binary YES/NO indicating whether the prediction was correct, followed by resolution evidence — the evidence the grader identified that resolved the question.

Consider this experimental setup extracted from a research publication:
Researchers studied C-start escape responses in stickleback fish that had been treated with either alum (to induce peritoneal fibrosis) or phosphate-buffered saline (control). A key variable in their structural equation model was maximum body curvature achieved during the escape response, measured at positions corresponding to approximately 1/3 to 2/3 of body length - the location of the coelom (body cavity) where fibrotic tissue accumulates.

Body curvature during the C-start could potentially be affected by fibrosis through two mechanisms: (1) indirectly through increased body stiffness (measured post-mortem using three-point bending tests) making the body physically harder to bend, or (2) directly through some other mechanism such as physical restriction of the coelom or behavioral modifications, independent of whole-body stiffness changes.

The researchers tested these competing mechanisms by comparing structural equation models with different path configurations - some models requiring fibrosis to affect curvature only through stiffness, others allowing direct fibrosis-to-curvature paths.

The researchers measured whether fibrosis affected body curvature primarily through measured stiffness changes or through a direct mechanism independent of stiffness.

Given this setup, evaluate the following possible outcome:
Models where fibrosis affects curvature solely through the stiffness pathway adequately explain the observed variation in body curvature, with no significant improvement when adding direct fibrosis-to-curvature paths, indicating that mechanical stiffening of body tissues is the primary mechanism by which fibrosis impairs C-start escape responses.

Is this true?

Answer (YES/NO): NO